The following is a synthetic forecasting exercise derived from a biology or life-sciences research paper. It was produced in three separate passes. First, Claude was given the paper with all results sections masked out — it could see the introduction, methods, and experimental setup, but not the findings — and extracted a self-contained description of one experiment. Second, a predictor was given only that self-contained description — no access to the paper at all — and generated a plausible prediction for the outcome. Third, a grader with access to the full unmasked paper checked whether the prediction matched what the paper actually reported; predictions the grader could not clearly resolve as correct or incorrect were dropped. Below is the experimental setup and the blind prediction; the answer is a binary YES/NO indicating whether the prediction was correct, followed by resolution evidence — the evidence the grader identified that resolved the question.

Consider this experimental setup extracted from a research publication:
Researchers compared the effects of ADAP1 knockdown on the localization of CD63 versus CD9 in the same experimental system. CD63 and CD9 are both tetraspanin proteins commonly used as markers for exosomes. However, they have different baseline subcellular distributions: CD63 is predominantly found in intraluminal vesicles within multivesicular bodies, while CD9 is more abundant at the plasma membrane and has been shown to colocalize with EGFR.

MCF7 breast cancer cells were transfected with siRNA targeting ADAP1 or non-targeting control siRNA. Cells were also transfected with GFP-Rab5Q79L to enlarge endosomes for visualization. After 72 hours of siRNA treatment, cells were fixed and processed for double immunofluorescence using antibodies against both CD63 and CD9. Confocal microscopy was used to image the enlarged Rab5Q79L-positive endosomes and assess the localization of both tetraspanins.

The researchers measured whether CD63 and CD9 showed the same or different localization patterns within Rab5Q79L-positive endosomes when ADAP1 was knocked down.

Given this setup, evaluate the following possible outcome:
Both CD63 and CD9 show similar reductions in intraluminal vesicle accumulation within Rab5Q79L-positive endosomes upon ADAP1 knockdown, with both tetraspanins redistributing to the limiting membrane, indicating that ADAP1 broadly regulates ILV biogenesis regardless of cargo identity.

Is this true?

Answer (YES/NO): NO